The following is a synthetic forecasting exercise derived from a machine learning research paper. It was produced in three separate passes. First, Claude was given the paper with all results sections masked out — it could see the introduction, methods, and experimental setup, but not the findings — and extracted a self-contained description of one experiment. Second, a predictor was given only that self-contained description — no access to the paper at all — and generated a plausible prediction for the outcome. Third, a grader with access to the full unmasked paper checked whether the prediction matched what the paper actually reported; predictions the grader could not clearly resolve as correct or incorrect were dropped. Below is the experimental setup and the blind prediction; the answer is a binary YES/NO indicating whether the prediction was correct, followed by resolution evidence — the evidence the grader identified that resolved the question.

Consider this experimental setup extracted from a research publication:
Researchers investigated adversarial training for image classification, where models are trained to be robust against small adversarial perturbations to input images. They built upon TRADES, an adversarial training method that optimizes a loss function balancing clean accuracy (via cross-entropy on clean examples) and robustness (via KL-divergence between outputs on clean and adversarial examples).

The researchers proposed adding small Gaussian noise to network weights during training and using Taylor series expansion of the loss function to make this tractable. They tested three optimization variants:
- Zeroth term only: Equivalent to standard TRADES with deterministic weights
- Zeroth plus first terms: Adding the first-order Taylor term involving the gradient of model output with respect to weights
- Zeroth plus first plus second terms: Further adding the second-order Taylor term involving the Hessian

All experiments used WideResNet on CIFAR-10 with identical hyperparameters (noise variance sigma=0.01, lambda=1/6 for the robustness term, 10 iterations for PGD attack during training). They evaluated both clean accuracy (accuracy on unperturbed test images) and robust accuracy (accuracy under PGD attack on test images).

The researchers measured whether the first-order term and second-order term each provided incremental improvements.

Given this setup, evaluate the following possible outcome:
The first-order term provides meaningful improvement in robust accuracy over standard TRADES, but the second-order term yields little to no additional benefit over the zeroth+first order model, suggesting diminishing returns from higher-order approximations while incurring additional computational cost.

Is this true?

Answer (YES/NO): YES